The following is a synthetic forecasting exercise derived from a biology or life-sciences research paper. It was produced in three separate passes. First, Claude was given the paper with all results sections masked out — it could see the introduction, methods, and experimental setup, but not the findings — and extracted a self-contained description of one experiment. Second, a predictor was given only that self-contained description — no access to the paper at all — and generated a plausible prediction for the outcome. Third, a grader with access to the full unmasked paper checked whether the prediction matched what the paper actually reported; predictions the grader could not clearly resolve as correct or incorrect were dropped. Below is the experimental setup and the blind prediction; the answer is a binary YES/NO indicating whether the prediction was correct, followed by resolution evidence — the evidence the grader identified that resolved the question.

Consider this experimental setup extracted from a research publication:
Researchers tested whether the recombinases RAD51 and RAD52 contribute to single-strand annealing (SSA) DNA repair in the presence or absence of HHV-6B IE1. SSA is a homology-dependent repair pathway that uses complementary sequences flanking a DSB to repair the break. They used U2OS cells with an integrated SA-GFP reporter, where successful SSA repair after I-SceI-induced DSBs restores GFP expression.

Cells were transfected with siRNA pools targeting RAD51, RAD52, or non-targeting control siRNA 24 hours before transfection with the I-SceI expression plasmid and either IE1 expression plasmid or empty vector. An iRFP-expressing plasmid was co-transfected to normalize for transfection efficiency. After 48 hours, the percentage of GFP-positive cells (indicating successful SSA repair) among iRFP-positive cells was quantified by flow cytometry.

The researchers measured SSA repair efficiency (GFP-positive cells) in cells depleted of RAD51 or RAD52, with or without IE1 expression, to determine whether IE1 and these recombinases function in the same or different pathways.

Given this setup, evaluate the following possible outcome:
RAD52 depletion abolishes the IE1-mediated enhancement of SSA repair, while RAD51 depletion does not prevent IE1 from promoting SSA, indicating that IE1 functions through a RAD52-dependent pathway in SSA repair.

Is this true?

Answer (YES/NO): NO